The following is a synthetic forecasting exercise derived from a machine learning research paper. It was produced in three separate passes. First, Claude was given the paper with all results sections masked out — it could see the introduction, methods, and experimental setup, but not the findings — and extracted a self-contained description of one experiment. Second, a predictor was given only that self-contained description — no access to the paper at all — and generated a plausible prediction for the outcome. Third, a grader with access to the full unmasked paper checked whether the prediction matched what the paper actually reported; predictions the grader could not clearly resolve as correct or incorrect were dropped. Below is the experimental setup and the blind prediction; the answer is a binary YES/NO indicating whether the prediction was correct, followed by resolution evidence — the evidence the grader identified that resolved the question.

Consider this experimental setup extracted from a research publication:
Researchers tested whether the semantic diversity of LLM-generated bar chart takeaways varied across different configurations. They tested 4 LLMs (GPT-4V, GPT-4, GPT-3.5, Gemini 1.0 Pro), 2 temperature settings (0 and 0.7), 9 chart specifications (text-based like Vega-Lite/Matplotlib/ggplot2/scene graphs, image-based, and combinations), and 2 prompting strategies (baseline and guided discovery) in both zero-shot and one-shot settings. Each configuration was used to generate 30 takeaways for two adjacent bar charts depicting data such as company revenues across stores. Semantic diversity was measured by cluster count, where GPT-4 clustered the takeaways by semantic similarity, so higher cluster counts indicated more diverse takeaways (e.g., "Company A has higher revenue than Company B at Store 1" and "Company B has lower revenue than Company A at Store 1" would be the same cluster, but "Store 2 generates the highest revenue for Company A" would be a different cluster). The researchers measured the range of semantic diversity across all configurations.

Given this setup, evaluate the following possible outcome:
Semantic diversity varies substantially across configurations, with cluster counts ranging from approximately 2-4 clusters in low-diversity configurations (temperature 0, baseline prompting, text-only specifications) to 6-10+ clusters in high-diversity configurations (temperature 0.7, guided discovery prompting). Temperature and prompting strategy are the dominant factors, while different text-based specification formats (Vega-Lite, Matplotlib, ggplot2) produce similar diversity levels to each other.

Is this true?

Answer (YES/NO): NO